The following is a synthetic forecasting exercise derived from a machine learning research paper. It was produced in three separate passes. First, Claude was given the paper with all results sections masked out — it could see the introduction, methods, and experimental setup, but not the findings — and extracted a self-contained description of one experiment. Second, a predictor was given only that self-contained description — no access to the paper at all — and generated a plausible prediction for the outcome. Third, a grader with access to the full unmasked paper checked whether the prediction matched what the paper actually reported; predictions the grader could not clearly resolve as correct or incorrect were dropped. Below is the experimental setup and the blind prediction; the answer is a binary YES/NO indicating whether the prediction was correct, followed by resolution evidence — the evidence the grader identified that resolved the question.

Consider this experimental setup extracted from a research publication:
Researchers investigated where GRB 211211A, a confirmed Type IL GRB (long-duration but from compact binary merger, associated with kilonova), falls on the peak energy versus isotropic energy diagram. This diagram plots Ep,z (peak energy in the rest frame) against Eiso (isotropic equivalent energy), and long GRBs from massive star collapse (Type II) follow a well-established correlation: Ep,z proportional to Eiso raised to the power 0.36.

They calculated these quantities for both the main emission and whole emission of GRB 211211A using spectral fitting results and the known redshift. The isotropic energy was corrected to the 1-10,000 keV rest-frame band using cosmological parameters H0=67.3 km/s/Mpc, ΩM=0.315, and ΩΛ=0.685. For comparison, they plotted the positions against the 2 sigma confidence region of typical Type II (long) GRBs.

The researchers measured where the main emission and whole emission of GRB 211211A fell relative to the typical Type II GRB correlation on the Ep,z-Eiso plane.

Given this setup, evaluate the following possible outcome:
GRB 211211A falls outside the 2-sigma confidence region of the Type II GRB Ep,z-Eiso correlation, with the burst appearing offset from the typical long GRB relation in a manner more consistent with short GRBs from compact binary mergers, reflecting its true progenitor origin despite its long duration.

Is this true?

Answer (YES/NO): YES